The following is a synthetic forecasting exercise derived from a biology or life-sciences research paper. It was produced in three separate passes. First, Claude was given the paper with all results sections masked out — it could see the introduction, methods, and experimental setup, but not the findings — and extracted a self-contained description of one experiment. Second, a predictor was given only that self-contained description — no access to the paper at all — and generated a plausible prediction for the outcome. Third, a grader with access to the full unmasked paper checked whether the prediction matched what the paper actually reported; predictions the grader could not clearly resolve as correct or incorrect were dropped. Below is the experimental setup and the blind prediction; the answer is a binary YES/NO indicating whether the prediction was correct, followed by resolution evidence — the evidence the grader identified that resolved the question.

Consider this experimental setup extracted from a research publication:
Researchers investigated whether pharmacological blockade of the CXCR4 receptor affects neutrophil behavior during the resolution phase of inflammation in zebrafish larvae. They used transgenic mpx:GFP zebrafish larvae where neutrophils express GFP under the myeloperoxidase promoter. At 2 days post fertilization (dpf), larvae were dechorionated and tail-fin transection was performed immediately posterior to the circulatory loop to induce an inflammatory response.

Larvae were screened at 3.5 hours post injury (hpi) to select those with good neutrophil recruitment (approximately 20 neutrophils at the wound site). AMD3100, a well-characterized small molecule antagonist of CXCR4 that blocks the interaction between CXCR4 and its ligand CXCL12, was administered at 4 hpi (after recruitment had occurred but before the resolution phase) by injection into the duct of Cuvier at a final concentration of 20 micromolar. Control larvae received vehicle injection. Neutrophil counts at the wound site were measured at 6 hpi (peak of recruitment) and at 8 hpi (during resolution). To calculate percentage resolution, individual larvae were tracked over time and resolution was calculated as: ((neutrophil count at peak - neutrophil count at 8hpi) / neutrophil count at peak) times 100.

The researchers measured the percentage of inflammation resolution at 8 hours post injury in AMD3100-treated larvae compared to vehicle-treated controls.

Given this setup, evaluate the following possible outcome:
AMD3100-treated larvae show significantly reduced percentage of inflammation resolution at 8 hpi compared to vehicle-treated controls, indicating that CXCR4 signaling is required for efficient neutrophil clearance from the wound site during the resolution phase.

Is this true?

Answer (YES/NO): NO